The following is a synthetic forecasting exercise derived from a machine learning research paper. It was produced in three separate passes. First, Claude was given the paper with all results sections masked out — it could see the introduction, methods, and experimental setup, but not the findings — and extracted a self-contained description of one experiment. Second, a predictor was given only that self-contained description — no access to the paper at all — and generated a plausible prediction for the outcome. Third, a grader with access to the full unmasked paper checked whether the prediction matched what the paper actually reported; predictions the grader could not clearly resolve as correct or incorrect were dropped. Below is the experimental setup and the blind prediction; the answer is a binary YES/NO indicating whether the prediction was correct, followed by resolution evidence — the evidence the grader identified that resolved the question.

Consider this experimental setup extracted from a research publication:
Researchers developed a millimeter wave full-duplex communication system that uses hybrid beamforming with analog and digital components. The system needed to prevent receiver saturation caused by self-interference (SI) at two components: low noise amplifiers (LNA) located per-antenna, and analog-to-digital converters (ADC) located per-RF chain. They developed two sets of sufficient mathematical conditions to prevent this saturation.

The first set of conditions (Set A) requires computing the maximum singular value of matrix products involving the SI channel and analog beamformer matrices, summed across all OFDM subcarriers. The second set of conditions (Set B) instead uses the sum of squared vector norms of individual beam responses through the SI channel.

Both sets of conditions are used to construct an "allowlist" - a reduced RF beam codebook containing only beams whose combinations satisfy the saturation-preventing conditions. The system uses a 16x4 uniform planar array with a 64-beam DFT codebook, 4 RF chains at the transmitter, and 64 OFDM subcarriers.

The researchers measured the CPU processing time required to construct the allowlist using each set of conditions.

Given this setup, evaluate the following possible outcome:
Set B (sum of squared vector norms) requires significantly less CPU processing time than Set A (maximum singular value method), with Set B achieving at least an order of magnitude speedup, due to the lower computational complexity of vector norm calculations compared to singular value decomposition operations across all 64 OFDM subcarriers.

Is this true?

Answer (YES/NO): YES